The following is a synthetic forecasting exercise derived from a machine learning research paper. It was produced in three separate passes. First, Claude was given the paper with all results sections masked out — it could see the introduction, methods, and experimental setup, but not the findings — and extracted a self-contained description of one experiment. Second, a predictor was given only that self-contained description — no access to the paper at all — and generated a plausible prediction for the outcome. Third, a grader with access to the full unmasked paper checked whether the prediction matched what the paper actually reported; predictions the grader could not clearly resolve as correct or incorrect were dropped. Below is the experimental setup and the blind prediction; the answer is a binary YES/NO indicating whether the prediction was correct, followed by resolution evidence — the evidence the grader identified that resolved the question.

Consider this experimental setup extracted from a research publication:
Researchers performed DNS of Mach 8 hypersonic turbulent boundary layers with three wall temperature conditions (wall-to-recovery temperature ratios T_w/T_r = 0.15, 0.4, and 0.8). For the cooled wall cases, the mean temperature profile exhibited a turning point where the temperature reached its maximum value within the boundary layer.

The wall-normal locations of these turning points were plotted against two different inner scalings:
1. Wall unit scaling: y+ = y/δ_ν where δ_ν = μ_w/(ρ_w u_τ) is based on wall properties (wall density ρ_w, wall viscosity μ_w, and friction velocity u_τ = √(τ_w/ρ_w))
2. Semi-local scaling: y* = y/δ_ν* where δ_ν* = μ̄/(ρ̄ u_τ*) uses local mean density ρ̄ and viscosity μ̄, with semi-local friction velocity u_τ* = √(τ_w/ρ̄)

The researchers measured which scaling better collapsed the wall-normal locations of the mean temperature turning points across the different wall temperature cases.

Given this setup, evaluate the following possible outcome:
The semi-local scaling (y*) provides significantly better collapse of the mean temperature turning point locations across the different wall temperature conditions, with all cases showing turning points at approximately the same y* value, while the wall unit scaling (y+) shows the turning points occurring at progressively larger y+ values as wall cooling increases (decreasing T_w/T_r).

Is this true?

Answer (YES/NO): YES